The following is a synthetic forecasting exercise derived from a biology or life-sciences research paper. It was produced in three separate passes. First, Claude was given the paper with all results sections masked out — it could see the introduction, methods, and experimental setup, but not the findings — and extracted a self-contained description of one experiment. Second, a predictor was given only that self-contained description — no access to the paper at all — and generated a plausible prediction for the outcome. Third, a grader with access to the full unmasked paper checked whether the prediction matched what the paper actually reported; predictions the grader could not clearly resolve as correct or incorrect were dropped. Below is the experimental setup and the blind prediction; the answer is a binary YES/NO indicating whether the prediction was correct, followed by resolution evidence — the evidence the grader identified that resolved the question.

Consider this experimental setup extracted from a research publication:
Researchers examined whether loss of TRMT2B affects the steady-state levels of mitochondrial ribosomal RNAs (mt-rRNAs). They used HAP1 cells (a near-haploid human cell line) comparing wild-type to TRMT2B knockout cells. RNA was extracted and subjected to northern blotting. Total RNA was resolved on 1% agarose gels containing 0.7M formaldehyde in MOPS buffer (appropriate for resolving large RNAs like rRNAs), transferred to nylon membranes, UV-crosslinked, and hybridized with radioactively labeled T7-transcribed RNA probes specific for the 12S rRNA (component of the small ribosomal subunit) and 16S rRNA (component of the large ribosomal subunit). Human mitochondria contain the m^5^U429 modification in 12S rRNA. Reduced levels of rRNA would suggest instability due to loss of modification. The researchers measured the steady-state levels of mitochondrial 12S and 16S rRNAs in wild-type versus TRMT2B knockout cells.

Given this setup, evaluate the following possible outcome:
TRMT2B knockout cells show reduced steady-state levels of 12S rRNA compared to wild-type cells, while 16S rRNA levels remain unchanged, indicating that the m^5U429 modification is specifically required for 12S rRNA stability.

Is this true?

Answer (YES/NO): NO